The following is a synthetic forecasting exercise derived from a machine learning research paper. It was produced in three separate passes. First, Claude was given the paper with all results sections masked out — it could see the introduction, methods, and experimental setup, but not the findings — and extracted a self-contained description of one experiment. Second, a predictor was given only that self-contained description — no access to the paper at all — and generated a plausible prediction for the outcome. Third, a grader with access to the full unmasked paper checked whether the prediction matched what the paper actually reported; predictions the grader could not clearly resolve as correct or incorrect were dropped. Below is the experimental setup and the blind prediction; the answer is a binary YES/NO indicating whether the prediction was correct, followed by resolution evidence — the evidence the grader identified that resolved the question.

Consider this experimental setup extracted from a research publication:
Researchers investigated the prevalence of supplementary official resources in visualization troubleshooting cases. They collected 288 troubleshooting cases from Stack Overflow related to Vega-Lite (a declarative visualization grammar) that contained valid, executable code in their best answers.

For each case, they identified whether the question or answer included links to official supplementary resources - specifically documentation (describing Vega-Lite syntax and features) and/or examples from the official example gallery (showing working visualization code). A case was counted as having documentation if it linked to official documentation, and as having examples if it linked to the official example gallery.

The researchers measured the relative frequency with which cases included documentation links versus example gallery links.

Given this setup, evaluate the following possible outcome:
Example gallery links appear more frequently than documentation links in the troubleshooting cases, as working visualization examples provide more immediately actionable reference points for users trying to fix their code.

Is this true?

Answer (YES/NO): NO